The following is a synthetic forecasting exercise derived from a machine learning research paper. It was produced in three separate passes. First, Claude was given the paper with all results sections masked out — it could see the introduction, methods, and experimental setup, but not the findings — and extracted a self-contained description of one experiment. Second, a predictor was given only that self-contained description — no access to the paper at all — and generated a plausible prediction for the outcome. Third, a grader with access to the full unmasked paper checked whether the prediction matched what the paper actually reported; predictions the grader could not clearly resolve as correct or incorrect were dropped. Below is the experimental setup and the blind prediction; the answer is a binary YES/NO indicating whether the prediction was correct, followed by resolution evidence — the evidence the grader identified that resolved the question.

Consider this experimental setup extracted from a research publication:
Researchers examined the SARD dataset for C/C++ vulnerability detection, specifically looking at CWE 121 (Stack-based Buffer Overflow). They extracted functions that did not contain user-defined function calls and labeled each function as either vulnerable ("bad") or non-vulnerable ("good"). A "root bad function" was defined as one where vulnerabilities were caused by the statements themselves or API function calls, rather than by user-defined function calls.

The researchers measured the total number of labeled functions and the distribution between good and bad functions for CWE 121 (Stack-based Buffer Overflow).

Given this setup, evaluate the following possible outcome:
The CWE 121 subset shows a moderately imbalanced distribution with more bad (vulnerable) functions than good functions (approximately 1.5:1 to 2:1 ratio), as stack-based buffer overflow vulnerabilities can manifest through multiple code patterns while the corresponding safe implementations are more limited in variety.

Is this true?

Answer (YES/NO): NO